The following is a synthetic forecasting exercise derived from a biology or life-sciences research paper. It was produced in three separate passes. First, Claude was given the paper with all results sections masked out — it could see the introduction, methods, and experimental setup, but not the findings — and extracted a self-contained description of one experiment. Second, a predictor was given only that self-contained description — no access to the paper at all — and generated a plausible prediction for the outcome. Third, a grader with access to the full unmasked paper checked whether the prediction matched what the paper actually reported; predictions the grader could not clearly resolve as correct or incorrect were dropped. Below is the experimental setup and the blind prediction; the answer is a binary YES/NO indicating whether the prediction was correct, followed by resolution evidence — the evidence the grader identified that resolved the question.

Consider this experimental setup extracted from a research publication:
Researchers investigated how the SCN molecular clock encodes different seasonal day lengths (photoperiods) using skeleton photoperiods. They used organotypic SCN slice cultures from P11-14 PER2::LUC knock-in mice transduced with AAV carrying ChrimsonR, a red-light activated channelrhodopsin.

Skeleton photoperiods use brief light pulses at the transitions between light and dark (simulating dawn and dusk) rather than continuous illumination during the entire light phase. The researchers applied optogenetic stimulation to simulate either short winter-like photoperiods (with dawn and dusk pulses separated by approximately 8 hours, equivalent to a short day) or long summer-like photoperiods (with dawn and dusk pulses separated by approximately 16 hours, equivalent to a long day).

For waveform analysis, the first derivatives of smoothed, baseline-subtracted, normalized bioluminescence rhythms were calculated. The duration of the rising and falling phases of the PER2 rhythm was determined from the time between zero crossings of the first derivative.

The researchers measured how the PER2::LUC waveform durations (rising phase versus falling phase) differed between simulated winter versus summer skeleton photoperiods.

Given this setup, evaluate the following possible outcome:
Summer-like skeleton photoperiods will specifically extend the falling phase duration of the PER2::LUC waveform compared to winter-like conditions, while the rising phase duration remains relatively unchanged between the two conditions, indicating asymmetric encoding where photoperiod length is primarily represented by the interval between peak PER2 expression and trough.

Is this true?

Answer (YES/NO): NO